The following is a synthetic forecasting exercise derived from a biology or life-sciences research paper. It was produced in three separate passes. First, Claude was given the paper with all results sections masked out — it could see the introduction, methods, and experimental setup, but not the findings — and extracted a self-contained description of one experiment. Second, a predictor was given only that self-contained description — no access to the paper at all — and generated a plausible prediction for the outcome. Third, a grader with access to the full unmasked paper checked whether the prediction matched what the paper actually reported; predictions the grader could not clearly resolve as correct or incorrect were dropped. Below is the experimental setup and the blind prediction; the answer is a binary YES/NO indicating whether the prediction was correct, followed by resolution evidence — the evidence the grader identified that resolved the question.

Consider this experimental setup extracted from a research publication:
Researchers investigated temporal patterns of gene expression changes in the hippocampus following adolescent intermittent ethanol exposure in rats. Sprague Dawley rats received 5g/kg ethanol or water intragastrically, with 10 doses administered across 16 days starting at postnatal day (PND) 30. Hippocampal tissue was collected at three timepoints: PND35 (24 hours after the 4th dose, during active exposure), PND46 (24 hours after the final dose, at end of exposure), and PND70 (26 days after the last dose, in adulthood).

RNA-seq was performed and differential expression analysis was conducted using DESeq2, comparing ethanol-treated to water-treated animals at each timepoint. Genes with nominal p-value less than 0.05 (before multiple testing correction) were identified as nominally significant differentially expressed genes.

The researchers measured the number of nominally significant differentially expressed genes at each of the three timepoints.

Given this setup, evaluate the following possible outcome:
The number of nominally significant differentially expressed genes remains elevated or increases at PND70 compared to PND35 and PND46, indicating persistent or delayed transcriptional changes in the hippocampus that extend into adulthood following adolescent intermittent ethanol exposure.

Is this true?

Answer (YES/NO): NO